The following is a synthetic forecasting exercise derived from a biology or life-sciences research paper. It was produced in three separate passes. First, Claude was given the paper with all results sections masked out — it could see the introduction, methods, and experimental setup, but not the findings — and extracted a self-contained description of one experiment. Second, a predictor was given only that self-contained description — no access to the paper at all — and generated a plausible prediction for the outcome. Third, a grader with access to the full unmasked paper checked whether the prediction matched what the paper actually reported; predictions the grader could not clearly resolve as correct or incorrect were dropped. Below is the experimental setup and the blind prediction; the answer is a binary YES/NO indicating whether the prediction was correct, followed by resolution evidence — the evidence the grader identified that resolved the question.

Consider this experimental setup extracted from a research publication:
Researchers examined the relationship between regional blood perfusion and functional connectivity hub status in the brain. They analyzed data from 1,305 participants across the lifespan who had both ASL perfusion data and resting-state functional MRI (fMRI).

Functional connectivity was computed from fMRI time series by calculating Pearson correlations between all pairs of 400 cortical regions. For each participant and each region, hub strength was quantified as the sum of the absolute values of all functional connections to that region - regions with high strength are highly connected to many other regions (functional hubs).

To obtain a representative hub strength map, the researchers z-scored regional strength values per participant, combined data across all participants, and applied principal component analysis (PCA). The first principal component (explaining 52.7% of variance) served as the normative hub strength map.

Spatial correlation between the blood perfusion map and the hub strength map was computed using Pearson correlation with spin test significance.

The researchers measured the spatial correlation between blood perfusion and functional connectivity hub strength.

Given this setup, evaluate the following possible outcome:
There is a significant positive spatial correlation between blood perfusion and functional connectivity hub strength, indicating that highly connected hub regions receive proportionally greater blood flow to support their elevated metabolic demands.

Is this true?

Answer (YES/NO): YES